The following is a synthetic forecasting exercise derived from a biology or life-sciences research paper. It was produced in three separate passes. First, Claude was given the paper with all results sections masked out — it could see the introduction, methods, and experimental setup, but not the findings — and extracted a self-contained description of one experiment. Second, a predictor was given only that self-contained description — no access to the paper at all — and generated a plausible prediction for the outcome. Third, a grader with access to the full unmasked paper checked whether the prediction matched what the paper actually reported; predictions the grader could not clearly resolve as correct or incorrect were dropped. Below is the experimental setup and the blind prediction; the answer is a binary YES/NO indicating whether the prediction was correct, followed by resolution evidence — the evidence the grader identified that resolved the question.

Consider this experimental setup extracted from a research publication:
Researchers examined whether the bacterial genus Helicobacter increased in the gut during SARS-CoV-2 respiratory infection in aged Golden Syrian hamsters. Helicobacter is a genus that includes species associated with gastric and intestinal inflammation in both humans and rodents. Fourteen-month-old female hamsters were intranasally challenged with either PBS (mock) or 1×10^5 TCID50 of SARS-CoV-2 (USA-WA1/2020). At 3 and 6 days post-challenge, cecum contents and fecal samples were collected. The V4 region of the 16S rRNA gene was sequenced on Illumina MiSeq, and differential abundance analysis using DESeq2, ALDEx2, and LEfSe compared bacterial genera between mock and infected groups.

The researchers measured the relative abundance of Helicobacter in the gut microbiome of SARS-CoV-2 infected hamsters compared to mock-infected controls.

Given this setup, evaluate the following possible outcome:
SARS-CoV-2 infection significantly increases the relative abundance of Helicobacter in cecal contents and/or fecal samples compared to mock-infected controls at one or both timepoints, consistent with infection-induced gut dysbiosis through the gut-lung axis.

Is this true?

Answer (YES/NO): NO